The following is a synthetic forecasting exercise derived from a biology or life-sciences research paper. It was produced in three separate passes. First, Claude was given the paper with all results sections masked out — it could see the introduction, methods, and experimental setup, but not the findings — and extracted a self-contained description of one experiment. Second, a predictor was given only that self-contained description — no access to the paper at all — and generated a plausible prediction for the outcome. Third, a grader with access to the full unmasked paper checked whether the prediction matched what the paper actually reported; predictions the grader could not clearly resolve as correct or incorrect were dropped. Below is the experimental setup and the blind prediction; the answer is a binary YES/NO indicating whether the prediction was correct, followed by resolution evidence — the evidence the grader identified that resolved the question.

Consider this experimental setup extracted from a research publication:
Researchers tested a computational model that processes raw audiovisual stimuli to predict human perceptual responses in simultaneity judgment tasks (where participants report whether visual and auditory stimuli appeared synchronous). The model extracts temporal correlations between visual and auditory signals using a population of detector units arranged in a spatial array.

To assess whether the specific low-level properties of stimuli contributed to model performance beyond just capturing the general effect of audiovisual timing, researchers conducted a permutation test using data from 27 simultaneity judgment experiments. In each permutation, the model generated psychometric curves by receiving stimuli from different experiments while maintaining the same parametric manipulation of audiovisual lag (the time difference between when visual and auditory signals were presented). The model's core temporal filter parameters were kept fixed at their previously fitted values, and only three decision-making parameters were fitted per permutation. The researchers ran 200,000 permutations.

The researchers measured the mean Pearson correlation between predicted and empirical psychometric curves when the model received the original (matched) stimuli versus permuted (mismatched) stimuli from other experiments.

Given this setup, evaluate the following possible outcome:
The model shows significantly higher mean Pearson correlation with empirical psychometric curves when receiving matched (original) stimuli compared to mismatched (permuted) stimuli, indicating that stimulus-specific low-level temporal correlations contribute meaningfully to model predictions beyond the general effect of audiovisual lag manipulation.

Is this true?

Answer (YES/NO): YES